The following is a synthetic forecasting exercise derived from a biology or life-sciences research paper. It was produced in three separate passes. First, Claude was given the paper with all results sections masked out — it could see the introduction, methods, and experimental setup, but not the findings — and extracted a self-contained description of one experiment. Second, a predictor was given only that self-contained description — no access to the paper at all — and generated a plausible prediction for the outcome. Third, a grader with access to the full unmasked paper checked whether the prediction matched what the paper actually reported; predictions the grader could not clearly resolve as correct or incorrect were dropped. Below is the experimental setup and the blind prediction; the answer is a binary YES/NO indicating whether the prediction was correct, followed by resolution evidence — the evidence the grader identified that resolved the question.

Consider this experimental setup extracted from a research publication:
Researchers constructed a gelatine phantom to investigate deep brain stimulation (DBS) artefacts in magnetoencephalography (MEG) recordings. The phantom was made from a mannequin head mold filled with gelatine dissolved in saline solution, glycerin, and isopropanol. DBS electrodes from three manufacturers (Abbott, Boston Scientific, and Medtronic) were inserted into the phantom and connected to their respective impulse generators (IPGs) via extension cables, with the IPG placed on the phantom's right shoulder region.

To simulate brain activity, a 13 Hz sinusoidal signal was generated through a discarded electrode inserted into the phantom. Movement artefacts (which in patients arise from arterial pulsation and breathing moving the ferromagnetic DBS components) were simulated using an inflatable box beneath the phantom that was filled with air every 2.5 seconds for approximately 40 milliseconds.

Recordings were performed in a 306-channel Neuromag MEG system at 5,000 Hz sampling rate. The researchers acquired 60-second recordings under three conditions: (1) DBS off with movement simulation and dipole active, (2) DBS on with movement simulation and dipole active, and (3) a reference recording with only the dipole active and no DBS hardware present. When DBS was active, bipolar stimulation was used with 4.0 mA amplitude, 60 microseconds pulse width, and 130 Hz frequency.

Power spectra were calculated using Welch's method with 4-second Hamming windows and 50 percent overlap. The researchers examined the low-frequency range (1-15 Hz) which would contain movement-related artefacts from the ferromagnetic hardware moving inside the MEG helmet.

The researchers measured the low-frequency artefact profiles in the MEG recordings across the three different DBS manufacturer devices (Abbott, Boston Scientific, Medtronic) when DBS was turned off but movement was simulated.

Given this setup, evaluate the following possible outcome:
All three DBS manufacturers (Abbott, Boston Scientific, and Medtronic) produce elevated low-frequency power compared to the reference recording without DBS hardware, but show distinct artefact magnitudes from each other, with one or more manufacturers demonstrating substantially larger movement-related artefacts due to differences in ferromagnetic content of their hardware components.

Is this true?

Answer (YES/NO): YES